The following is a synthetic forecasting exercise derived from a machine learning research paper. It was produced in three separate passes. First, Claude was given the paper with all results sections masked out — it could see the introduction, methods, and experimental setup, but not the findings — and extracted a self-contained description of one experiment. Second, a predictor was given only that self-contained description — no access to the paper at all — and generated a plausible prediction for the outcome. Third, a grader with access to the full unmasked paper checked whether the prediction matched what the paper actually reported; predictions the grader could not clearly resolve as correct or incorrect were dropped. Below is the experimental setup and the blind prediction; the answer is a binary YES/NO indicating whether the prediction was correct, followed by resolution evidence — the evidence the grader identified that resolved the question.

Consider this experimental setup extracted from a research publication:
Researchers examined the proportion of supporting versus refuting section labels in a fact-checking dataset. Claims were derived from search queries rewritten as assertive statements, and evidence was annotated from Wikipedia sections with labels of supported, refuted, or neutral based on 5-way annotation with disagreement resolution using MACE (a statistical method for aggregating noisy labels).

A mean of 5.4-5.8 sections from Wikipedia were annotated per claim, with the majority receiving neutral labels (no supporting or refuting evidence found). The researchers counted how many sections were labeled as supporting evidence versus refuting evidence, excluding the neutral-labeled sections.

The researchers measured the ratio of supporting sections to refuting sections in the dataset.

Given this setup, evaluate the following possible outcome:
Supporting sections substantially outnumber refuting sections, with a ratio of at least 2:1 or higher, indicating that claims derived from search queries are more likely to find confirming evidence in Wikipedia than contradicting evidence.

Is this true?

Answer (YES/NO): YES